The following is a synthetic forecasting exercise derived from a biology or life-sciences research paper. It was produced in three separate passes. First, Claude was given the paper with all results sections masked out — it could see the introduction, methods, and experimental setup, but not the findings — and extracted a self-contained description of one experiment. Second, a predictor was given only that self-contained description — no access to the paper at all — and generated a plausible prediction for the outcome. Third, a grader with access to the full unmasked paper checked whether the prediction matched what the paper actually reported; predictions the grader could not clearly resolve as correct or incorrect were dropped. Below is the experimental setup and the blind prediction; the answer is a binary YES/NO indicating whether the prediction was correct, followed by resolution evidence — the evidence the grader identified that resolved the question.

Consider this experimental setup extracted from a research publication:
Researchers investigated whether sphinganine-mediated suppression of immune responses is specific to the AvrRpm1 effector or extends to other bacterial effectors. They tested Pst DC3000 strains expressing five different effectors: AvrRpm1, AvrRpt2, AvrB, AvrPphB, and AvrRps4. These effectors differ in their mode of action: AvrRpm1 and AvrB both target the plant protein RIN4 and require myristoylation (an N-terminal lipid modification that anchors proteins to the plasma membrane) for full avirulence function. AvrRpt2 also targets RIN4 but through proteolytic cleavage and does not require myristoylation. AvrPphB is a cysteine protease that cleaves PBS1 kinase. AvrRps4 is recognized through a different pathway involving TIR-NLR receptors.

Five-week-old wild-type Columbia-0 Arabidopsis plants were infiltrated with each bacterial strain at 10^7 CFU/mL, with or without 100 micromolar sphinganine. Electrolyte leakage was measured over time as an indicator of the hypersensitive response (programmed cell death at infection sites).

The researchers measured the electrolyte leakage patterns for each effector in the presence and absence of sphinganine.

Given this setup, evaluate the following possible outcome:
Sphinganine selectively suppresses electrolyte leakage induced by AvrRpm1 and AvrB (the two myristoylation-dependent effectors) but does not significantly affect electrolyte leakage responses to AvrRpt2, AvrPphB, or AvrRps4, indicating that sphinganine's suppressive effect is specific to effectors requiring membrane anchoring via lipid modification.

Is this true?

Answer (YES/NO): NO